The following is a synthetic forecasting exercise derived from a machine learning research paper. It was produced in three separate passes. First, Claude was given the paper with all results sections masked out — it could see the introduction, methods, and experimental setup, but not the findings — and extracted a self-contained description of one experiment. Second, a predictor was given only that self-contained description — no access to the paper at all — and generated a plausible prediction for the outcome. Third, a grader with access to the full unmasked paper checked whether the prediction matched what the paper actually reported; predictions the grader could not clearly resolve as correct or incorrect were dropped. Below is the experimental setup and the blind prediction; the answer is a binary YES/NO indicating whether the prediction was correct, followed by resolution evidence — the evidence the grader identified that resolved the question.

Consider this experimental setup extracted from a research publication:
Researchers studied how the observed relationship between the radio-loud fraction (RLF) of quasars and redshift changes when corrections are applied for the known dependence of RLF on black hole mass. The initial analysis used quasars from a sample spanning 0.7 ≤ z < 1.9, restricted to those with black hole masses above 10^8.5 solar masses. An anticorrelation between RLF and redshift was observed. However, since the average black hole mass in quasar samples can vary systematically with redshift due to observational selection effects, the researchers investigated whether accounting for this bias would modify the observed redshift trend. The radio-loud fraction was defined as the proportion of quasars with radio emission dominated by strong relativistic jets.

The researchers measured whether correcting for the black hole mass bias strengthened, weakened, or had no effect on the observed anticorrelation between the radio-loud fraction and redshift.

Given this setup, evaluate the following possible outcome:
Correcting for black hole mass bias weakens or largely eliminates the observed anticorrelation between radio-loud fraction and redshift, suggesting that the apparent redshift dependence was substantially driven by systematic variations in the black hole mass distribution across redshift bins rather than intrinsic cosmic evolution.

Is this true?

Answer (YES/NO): NO